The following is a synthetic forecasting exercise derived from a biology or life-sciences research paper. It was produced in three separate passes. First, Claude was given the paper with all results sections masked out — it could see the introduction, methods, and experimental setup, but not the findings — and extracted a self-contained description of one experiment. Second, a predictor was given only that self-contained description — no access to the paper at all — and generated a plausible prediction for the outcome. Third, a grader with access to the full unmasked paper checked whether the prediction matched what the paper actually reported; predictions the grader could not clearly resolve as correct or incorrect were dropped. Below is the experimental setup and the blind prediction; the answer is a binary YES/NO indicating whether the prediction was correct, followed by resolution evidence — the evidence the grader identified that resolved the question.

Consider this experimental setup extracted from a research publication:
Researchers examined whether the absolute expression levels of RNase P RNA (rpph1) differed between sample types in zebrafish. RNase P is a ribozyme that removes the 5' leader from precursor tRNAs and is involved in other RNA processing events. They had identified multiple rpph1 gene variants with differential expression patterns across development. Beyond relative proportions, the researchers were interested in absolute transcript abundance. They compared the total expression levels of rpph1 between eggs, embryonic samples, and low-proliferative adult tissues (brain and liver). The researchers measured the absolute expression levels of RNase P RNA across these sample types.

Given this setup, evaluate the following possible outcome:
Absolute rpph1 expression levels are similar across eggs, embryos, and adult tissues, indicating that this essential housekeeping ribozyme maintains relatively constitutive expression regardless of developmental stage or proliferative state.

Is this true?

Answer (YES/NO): NO